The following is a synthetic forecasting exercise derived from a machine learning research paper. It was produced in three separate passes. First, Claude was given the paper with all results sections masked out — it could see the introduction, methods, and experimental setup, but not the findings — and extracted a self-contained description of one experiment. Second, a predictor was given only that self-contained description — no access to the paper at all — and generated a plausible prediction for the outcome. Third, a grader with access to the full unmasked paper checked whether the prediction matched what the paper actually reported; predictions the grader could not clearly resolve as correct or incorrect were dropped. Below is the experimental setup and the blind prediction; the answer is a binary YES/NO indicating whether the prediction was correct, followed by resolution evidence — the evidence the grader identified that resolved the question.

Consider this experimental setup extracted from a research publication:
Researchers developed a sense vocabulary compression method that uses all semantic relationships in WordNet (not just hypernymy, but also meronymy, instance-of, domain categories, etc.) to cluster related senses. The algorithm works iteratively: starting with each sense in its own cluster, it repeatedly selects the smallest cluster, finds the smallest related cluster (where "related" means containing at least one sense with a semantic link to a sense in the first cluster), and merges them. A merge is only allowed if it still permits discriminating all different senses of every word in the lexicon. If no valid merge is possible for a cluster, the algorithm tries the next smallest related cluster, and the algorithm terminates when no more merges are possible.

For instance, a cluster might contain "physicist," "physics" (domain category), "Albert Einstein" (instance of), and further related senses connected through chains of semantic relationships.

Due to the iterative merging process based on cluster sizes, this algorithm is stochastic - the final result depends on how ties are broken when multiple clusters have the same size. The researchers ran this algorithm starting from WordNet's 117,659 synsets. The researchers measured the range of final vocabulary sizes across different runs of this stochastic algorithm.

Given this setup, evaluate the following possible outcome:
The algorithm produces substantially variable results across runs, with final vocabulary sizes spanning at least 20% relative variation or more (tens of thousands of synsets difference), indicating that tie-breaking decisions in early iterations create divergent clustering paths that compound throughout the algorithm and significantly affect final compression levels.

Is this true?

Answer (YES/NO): NO